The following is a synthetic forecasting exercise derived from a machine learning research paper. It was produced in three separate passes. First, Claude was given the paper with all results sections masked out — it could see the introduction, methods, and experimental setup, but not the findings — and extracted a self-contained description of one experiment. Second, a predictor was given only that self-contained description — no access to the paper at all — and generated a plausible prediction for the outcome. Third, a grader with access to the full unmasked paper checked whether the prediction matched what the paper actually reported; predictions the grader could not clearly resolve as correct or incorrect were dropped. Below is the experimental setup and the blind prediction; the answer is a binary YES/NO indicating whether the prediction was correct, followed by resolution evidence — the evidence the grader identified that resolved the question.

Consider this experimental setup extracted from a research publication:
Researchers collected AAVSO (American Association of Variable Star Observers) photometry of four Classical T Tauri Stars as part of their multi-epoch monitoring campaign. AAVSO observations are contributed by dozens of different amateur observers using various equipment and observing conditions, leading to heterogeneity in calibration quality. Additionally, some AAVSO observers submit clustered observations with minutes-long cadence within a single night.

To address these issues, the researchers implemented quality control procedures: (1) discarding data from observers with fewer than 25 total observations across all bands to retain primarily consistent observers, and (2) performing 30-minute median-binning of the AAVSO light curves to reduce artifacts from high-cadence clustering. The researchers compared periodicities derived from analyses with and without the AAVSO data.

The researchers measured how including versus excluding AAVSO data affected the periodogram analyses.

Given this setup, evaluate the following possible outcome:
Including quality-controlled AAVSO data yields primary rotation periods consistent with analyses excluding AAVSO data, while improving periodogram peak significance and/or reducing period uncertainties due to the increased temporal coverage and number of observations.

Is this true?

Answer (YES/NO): YES